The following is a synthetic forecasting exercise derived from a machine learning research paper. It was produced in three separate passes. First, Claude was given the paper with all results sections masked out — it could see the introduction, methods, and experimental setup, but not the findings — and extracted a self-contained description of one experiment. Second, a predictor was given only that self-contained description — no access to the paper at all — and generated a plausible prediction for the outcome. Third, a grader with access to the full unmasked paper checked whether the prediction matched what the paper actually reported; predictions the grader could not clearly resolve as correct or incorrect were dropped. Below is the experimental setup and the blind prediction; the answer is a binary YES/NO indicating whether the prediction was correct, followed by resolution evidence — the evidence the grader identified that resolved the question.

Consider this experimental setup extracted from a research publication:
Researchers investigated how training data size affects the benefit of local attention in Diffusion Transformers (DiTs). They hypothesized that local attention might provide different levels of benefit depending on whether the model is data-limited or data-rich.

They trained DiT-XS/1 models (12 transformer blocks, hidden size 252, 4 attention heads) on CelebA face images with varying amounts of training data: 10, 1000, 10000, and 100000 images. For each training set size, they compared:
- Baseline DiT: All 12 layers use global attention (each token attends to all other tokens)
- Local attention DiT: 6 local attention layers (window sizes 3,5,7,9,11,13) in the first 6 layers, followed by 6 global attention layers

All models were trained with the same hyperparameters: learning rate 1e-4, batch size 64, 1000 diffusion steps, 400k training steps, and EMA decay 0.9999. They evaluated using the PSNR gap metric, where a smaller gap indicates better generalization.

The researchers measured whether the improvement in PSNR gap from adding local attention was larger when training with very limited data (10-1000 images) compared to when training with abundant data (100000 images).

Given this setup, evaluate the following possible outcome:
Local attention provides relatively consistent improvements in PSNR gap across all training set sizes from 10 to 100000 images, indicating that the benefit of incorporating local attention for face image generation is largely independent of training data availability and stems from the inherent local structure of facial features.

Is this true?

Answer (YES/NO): NO